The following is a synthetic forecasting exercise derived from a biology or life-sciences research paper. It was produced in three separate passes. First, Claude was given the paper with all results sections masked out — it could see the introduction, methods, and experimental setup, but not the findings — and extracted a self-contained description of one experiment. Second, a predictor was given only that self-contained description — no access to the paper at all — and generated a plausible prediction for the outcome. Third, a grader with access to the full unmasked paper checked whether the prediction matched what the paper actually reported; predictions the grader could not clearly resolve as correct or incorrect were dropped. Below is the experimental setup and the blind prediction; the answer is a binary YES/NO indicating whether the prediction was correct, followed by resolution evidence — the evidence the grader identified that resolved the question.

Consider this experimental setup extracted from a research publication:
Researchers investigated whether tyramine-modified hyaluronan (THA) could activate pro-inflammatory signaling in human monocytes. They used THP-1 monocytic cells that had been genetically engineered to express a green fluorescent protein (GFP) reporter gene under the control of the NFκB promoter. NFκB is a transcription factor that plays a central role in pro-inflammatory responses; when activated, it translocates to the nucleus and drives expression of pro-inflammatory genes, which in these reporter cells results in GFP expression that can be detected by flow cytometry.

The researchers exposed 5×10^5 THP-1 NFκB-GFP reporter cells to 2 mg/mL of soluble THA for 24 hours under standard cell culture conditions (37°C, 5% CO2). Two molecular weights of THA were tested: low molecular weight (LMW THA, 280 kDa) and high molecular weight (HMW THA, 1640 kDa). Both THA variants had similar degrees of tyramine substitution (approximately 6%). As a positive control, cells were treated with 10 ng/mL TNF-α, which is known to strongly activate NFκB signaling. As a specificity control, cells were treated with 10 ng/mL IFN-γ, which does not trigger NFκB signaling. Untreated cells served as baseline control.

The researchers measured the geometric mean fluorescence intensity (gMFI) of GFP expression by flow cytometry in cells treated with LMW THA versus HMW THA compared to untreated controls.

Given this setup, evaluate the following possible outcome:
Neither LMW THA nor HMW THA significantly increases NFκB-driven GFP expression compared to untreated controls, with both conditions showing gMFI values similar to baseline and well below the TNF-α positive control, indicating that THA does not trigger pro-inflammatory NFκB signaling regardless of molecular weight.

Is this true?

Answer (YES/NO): YES